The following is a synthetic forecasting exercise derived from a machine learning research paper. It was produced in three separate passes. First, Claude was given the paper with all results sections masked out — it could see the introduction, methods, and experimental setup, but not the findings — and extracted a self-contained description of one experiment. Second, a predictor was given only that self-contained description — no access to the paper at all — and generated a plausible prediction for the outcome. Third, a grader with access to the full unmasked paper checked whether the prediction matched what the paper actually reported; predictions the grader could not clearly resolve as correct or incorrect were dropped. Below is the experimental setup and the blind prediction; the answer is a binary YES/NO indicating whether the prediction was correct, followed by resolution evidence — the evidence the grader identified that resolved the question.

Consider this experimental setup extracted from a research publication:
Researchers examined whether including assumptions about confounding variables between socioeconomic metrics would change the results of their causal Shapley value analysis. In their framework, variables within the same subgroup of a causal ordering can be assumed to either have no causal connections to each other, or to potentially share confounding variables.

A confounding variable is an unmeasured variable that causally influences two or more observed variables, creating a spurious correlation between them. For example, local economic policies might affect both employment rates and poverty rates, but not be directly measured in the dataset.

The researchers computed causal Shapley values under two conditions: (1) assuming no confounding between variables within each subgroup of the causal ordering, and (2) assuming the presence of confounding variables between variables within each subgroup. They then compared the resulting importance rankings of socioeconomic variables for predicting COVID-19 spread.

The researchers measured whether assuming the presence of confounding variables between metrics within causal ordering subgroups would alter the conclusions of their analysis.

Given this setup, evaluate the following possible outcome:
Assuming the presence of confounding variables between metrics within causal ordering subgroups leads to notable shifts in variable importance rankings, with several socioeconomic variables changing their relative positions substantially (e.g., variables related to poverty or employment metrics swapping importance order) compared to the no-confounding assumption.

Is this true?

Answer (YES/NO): NO